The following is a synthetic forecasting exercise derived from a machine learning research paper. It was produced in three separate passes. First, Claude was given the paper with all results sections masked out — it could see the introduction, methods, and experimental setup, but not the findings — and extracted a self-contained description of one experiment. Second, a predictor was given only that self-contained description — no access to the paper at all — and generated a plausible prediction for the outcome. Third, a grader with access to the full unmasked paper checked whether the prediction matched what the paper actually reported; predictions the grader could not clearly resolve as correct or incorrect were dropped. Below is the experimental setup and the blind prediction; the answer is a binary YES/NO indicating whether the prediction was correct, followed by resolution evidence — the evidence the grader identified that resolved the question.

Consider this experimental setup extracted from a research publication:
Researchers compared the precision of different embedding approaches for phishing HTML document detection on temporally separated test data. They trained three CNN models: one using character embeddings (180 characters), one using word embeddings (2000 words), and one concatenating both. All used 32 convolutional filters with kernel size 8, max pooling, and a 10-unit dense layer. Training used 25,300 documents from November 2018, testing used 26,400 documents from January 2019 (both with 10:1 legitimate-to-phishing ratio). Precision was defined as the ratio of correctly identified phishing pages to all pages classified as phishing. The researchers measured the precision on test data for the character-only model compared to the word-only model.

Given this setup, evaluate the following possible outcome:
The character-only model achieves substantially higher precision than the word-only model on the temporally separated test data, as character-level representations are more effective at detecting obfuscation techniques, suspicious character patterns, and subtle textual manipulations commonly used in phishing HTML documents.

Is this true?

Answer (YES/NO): NO